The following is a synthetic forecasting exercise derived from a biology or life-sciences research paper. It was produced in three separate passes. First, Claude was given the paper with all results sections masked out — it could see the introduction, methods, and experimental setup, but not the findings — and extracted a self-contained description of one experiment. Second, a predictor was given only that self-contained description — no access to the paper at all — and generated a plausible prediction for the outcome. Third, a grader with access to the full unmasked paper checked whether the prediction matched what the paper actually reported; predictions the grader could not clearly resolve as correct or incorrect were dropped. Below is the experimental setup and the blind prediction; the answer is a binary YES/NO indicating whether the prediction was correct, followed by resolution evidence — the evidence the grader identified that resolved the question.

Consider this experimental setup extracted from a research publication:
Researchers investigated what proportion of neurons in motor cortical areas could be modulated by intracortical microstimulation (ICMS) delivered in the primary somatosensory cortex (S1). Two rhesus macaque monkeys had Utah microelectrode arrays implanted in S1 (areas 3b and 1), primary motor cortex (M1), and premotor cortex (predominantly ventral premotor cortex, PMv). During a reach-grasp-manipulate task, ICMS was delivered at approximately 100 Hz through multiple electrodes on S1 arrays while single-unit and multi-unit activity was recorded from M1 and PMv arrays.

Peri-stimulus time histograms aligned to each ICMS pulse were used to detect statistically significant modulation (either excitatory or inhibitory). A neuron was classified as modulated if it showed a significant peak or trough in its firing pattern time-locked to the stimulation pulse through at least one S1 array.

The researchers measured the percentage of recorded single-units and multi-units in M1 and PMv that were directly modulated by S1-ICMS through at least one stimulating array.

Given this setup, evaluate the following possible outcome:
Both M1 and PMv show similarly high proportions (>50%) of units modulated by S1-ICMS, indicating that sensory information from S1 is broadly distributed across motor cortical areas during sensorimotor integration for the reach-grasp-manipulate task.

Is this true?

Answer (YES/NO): YES